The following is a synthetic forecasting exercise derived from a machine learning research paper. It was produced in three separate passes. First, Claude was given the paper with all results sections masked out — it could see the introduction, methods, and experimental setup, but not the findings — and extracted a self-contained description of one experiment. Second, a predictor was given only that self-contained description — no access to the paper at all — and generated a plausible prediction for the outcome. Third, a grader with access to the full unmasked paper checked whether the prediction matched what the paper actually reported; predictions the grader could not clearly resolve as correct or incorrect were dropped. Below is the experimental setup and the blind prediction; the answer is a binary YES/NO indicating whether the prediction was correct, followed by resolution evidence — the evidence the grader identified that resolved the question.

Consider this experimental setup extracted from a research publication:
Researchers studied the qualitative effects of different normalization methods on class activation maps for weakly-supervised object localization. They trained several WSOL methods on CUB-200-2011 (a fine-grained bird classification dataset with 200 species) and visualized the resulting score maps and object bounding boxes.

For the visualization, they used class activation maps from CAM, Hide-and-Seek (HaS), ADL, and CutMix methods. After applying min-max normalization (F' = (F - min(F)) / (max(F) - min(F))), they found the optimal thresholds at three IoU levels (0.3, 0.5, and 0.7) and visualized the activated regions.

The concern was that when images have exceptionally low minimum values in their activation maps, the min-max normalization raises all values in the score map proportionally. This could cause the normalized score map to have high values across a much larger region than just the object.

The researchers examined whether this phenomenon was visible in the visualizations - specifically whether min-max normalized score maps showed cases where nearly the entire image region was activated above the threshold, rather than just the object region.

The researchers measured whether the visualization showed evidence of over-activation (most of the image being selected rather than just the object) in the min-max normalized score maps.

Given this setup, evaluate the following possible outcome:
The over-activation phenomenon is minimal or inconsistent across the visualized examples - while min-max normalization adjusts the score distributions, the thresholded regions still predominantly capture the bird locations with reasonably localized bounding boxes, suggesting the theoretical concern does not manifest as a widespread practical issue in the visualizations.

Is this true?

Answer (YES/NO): NO